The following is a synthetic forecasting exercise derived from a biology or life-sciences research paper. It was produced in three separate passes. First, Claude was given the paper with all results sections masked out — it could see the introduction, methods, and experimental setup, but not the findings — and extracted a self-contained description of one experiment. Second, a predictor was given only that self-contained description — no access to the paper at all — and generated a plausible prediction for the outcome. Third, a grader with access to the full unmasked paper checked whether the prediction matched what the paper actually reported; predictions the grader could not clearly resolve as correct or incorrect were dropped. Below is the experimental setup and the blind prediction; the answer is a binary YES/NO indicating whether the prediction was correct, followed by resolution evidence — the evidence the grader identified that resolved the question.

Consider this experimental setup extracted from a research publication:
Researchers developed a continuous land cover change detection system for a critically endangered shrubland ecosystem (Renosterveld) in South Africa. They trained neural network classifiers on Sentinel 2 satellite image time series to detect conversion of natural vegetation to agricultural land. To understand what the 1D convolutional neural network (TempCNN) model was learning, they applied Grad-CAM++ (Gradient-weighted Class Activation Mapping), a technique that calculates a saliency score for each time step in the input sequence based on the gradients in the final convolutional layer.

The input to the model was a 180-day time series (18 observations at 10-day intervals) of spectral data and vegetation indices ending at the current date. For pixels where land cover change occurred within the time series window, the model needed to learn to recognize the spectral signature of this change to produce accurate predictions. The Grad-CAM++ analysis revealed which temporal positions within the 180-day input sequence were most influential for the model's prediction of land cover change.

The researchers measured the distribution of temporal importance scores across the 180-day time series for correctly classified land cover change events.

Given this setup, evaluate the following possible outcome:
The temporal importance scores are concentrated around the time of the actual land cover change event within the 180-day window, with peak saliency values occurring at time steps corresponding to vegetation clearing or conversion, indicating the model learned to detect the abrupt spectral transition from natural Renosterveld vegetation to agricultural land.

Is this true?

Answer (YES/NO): YES